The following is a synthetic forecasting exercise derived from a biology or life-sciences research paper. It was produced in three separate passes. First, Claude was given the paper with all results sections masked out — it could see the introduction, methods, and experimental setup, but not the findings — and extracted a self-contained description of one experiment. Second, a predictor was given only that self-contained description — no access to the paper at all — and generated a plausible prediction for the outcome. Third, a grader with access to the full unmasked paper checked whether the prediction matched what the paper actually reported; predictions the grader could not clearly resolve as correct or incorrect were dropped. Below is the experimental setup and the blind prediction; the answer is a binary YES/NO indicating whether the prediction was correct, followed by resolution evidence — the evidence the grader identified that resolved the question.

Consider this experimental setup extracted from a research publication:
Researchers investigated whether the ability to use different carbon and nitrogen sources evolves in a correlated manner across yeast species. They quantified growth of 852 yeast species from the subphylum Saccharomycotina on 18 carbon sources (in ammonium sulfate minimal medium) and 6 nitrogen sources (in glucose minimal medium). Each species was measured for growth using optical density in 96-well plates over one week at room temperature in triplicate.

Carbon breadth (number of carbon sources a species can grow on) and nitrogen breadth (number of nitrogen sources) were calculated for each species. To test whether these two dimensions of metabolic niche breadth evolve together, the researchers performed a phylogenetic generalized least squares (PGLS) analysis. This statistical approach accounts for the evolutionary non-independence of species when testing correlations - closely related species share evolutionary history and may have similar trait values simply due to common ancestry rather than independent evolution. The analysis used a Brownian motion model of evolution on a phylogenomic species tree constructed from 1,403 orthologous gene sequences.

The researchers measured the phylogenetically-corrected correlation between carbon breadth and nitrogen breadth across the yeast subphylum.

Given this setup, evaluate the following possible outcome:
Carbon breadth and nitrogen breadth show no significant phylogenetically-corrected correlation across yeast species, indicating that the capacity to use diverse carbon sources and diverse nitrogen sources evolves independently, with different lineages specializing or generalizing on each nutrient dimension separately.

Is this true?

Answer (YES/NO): NO